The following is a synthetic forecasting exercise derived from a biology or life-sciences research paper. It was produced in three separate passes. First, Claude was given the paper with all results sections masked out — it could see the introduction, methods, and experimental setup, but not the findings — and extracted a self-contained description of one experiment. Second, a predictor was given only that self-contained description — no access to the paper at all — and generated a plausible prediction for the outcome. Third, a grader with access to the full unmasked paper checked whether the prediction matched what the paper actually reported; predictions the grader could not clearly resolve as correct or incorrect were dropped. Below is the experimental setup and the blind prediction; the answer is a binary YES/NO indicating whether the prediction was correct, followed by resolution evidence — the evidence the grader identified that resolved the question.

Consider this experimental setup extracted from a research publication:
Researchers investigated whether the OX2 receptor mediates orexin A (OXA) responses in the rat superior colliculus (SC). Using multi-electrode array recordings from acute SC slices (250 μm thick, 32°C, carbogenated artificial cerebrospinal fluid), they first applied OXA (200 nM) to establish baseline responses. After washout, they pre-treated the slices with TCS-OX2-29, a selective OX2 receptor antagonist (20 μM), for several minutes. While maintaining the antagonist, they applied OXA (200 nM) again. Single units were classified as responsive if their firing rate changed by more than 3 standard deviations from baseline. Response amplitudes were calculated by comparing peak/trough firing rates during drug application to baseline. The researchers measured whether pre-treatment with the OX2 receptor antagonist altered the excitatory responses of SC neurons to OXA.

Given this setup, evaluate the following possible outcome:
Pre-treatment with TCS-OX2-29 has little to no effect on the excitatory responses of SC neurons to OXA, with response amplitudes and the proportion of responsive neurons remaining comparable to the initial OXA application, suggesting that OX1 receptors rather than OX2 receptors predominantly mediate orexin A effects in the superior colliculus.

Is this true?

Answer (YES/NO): NO